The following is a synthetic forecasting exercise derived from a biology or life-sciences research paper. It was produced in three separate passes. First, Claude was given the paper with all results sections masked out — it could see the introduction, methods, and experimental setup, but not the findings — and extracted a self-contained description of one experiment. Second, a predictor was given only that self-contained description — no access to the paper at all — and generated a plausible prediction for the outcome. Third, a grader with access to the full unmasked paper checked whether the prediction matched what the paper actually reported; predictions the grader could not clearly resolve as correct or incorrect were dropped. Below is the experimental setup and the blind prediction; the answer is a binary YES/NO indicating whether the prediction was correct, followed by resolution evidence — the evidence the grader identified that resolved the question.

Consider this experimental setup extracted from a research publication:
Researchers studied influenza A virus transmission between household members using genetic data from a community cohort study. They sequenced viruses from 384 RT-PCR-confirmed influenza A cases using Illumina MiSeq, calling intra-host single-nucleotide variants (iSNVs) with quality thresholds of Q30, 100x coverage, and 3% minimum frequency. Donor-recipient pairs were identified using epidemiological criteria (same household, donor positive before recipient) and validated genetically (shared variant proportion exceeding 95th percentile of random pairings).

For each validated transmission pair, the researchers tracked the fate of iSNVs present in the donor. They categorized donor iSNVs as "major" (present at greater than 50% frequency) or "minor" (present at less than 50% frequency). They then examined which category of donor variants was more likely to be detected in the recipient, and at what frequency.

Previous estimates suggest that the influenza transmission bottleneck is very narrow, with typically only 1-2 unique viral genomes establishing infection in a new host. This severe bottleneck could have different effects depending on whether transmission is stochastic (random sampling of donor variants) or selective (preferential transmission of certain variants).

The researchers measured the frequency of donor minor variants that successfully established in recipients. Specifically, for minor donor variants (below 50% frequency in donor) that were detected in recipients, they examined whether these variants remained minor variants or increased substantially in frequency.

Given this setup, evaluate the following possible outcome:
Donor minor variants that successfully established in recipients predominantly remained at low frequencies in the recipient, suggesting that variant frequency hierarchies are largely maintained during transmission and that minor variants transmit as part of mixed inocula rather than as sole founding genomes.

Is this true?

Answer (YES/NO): NO